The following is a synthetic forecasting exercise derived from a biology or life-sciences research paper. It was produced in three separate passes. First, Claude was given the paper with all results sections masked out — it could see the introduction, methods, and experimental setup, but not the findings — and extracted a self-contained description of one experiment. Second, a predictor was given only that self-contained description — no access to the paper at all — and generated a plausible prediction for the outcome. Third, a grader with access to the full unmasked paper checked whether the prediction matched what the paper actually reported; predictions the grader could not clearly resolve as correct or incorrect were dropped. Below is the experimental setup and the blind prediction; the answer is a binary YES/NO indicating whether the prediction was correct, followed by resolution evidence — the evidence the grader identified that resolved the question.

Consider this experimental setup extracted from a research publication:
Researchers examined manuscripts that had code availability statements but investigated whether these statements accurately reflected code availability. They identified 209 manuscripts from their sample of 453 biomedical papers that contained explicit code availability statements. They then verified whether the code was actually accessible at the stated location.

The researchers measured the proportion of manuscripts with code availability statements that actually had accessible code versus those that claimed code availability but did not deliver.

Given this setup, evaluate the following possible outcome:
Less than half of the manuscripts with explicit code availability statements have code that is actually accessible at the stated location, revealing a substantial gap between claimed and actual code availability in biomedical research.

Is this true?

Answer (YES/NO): NO